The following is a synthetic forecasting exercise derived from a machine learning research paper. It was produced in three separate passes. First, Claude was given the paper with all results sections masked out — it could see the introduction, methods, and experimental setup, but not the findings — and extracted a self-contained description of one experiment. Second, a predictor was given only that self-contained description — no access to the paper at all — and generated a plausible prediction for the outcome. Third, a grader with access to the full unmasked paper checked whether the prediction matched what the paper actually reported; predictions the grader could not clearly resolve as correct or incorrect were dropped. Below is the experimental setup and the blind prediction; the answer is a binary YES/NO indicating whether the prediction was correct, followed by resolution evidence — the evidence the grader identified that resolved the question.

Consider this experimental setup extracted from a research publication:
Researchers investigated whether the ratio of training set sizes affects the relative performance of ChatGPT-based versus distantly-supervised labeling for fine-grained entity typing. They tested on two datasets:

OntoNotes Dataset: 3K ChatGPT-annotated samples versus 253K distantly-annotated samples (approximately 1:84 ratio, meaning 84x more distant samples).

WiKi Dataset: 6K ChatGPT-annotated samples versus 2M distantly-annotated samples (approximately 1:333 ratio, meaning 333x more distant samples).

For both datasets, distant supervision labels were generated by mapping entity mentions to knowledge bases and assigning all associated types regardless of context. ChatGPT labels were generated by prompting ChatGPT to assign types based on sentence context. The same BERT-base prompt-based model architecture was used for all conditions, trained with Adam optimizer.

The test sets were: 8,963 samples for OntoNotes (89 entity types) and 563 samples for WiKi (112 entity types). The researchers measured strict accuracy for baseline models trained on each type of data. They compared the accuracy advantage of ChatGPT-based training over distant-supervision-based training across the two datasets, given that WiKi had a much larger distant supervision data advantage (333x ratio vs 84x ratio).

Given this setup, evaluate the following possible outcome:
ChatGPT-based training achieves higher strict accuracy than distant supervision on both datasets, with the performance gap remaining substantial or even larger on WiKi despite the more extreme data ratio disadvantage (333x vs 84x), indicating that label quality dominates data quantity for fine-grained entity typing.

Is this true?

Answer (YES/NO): NO